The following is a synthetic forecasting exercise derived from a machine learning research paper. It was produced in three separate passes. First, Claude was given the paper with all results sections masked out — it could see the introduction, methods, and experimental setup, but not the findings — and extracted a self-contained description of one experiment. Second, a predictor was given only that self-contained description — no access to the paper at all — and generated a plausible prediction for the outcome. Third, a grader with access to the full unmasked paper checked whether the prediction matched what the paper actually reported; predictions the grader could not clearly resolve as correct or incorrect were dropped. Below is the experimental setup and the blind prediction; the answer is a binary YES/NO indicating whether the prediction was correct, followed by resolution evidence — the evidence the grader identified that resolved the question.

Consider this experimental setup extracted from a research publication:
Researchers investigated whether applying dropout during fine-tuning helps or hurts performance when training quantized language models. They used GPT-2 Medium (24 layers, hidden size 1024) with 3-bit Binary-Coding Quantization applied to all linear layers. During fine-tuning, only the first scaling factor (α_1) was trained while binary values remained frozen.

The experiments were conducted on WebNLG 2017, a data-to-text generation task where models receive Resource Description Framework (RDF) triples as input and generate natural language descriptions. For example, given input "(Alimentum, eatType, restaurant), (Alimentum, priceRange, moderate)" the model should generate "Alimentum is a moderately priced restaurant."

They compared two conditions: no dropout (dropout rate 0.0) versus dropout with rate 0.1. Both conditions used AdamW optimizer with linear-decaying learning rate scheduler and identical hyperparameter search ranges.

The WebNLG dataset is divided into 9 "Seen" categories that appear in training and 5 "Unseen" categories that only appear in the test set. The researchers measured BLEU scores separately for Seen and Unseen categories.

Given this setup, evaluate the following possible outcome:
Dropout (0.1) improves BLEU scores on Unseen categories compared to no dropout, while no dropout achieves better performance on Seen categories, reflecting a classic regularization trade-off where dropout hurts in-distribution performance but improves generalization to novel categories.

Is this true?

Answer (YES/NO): YES